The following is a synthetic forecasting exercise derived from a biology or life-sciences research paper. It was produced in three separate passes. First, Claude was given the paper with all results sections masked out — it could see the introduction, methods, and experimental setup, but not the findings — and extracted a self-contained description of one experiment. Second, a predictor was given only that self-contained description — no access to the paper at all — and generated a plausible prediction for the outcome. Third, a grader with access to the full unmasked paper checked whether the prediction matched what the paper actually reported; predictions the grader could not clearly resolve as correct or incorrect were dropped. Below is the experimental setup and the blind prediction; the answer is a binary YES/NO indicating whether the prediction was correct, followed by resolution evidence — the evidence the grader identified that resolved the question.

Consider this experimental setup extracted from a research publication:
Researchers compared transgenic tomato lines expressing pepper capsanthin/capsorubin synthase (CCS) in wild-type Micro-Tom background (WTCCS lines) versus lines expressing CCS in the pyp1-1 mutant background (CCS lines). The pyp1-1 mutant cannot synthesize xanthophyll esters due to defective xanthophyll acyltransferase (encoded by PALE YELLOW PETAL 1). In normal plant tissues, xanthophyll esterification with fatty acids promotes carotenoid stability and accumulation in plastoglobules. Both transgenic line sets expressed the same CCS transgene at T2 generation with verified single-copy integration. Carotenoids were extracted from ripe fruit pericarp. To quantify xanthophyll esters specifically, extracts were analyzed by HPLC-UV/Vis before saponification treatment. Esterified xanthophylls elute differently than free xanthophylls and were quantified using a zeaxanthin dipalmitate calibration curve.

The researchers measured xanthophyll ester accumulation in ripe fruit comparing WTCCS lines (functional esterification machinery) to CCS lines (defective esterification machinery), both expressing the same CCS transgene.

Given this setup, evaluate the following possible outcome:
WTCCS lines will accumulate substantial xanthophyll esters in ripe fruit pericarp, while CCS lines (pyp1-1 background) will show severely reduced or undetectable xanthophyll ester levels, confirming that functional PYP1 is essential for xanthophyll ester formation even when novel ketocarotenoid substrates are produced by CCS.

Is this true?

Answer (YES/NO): NO